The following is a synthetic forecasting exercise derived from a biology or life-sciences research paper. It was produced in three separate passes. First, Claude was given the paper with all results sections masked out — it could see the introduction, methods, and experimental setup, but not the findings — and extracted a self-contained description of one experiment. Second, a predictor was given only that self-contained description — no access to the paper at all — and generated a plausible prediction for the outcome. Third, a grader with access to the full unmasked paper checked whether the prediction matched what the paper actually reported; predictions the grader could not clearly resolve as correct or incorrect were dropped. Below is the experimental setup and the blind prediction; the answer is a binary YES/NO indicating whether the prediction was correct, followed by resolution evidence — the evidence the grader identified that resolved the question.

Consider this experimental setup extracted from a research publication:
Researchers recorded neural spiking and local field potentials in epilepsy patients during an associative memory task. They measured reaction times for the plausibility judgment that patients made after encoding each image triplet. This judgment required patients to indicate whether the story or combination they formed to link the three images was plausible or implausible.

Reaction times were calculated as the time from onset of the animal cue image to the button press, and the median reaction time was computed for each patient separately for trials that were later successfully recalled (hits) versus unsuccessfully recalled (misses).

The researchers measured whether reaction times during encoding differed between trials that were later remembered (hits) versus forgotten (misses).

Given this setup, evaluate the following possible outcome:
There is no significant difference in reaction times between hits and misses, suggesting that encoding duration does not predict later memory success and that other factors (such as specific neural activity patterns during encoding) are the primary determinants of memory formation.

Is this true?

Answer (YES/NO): YES